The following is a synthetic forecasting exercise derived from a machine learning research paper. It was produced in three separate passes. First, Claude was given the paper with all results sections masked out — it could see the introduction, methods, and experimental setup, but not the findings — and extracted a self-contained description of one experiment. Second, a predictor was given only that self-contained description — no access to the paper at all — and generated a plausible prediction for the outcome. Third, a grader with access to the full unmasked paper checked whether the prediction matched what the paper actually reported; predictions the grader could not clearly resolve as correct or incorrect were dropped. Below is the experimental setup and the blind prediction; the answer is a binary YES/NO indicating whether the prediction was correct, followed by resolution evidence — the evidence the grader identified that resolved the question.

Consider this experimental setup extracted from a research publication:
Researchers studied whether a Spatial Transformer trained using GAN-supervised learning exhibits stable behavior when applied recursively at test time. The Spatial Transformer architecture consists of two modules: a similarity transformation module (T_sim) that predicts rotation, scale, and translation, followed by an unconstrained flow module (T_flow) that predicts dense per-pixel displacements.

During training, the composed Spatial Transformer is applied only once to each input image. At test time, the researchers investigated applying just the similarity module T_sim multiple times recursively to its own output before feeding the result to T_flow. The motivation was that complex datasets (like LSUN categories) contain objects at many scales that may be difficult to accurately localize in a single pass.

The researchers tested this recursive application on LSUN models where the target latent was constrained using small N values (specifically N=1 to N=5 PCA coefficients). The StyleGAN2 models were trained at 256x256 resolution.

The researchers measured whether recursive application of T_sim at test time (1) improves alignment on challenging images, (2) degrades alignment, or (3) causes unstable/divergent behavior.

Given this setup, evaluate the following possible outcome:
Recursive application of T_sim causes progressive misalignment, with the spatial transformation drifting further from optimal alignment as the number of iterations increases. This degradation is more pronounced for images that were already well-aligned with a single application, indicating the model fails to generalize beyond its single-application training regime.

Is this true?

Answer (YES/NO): NO